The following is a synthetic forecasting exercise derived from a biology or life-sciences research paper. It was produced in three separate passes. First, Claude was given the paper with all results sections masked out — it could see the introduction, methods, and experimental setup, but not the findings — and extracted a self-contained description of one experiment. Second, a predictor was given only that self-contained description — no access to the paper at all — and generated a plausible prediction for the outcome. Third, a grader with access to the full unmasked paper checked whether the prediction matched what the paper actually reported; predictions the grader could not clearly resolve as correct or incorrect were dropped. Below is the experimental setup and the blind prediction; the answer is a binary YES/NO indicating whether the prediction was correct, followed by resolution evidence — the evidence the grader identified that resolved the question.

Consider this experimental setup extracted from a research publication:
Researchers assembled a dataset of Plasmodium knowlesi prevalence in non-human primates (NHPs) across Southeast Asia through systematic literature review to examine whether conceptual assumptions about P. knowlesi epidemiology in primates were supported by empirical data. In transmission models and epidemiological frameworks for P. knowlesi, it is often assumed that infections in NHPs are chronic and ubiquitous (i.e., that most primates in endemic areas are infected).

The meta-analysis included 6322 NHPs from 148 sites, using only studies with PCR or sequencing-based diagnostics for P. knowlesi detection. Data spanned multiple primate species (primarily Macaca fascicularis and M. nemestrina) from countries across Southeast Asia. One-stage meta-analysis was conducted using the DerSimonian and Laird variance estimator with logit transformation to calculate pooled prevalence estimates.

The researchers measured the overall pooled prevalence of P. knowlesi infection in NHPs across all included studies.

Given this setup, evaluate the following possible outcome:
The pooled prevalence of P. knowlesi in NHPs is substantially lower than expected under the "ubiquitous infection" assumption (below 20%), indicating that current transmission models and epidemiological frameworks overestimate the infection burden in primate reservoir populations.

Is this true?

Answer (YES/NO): YES